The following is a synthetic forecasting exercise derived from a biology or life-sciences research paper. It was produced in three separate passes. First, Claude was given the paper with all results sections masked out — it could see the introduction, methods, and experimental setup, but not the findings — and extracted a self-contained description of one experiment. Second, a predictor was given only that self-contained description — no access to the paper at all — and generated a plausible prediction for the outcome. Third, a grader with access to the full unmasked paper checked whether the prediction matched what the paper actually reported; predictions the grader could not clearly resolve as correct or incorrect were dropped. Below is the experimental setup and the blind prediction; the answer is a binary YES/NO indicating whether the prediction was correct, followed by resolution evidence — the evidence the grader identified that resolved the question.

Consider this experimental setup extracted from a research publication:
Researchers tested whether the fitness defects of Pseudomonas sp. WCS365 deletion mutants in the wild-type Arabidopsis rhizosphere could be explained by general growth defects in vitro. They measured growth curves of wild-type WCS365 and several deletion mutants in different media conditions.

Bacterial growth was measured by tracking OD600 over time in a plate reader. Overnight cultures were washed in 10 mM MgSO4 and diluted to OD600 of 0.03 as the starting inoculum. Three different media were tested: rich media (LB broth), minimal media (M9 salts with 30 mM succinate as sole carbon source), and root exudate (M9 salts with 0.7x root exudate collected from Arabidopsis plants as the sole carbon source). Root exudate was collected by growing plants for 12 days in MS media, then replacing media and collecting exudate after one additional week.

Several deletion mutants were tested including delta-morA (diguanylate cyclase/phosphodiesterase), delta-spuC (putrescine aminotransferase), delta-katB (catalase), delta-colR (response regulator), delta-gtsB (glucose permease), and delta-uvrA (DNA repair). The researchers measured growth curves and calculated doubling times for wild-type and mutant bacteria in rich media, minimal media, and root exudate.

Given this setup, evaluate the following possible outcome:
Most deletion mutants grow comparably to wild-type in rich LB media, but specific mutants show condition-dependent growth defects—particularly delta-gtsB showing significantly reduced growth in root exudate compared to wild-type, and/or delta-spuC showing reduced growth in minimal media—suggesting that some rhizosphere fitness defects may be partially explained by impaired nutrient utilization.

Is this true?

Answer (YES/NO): NO